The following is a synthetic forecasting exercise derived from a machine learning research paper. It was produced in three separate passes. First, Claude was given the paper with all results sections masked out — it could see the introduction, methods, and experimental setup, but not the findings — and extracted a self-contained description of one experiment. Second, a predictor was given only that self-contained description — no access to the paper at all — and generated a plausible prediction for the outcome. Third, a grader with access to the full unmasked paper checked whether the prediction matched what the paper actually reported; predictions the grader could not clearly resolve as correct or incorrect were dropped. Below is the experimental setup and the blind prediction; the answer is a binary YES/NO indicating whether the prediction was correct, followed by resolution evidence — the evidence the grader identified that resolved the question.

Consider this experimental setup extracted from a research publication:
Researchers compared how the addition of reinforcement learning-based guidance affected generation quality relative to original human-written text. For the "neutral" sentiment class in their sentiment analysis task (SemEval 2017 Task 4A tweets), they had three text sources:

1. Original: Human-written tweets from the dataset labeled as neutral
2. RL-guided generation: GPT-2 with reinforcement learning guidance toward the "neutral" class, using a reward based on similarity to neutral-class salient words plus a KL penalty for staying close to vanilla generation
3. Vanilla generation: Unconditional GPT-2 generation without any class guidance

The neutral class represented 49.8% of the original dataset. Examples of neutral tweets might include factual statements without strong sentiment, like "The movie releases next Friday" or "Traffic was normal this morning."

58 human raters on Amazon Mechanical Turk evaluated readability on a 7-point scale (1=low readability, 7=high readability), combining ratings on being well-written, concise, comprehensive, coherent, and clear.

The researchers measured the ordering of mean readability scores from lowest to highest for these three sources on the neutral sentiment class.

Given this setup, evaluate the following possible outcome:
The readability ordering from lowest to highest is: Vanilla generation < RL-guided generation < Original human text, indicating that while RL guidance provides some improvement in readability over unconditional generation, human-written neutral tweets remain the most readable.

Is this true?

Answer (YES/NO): NO